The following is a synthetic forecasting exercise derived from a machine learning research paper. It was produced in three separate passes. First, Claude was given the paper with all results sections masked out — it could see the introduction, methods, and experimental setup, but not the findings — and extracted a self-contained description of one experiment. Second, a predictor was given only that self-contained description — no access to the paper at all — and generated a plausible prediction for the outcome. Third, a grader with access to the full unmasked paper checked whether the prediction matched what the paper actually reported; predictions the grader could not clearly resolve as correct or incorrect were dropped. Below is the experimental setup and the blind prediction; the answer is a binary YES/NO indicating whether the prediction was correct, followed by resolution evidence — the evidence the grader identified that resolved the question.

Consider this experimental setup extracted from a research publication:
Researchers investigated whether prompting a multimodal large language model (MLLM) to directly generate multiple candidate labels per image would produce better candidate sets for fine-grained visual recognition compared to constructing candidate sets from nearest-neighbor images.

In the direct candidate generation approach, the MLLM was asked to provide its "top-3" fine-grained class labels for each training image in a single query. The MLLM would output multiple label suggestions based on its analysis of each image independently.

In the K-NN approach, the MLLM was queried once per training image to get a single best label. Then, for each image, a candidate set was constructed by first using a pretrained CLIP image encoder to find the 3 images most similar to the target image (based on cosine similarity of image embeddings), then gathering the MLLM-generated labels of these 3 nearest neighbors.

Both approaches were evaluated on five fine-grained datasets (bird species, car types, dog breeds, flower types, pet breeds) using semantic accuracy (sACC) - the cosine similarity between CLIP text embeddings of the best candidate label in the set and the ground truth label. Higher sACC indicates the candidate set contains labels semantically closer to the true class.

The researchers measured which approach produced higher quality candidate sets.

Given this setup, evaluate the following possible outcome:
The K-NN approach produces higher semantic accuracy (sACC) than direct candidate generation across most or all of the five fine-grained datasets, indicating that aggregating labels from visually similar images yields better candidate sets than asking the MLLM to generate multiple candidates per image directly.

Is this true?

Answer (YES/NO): YES